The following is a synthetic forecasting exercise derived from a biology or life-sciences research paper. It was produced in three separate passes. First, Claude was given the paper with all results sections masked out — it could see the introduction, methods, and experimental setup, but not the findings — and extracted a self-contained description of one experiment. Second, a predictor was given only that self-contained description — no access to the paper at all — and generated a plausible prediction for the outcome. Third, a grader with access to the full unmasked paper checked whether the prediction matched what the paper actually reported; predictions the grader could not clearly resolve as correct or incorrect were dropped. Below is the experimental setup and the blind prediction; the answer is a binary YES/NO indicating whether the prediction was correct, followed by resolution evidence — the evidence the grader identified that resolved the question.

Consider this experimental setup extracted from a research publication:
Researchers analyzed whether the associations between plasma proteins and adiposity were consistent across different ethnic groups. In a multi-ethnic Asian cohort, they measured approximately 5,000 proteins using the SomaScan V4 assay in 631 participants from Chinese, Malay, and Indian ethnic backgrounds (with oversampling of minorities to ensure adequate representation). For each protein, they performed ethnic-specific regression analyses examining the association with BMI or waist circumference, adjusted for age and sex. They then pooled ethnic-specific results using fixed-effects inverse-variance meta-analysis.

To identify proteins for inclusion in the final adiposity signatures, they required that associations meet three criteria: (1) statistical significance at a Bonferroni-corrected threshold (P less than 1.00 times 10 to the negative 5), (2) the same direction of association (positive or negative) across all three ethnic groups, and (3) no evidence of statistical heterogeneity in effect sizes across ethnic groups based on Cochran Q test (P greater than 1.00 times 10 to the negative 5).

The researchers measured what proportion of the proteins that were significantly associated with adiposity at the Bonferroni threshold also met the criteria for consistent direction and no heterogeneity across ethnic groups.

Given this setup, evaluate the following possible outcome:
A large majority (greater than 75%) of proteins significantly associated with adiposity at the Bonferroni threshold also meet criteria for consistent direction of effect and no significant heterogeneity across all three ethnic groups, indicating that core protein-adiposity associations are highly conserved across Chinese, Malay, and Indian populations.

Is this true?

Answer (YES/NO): YES